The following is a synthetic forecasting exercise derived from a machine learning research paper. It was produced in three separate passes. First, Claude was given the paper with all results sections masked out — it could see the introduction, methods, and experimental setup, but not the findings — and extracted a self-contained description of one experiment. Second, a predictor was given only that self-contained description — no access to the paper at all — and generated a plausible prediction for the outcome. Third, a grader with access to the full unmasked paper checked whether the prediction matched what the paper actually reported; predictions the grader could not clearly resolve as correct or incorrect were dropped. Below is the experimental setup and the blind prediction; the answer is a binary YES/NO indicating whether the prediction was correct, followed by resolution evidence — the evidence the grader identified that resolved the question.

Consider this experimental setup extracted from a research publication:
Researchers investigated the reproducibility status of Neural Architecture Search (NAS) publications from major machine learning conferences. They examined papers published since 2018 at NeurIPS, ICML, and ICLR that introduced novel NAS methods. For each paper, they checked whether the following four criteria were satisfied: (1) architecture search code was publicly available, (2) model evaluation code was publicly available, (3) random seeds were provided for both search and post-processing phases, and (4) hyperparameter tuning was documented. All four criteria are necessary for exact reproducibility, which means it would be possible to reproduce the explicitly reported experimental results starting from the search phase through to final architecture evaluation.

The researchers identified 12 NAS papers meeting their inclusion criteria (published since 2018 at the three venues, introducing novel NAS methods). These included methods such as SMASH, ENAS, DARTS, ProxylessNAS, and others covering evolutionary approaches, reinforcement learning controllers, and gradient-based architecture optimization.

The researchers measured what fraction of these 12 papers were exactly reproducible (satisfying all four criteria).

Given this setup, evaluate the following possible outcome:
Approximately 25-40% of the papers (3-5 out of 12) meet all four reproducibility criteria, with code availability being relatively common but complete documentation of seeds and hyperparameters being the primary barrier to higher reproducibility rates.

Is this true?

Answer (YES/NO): NO